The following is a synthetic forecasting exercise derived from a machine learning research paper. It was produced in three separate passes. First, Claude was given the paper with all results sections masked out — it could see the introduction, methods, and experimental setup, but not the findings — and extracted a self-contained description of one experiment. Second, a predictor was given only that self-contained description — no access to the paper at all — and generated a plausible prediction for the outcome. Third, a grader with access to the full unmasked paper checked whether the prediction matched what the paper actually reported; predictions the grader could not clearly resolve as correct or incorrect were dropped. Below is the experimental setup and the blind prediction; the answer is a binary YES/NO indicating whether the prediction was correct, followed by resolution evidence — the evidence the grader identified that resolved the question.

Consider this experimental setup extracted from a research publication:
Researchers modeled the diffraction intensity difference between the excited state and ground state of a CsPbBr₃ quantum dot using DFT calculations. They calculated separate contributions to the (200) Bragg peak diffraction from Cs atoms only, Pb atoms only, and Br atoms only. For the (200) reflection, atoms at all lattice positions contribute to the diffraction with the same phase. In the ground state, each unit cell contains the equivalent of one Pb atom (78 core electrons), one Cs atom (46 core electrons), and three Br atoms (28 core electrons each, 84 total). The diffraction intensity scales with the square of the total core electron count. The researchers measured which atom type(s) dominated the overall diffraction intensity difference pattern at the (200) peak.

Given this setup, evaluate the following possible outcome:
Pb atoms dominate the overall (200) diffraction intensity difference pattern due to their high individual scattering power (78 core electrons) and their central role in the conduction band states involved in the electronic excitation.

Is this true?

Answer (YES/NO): NO